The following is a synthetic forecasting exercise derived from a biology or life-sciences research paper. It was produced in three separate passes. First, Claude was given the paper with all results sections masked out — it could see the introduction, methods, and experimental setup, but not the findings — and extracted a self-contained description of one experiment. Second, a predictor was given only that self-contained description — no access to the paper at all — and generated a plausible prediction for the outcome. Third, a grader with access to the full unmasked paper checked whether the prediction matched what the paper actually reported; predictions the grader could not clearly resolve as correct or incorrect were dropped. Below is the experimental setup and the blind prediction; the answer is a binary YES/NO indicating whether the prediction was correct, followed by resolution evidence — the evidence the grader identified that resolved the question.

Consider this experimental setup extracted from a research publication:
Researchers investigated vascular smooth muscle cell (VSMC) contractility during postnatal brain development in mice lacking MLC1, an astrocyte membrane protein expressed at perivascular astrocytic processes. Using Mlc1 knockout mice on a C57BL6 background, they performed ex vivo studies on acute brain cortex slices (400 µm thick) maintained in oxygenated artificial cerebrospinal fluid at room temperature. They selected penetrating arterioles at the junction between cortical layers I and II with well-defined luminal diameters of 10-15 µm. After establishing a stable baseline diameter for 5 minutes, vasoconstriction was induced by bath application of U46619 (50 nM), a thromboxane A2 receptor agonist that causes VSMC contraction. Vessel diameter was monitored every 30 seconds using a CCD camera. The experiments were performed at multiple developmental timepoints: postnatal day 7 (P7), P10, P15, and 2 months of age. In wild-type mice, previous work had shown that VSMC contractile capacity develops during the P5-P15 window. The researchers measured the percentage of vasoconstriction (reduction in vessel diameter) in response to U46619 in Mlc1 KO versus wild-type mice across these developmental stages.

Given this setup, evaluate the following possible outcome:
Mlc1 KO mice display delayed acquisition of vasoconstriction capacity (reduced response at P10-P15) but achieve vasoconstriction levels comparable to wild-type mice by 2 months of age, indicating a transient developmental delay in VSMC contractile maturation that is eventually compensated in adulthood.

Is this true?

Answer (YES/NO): NO